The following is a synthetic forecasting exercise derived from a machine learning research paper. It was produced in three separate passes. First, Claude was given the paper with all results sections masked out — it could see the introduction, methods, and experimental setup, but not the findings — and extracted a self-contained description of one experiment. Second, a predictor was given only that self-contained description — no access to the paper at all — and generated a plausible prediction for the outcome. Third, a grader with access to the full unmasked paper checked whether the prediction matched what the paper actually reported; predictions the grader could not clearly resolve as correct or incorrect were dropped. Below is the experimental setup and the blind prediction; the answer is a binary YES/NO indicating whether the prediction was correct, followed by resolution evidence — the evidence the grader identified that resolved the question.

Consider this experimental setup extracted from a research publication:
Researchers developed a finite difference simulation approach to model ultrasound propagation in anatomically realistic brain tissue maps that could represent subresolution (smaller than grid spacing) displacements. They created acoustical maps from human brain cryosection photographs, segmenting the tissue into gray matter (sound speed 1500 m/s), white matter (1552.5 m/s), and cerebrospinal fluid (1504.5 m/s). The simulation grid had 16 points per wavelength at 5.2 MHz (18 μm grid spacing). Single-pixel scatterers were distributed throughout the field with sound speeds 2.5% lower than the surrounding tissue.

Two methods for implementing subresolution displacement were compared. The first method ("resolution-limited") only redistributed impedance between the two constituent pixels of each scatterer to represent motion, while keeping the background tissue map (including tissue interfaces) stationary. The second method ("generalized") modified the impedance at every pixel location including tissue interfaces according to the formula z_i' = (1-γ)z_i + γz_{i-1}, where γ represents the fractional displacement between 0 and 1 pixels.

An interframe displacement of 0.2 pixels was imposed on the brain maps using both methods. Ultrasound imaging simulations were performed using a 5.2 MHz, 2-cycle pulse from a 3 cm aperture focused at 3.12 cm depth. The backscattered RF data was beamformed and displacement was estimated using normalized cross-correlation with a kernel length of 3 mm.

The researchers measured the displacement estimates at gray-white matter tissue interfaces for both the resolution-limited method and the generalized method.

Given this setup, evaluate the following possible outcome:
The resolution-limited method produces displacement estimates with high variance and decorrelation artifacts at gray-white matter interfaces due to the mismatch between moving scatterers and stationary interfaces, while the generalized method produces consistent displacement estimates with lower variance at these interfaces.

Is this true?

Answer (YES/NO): NO